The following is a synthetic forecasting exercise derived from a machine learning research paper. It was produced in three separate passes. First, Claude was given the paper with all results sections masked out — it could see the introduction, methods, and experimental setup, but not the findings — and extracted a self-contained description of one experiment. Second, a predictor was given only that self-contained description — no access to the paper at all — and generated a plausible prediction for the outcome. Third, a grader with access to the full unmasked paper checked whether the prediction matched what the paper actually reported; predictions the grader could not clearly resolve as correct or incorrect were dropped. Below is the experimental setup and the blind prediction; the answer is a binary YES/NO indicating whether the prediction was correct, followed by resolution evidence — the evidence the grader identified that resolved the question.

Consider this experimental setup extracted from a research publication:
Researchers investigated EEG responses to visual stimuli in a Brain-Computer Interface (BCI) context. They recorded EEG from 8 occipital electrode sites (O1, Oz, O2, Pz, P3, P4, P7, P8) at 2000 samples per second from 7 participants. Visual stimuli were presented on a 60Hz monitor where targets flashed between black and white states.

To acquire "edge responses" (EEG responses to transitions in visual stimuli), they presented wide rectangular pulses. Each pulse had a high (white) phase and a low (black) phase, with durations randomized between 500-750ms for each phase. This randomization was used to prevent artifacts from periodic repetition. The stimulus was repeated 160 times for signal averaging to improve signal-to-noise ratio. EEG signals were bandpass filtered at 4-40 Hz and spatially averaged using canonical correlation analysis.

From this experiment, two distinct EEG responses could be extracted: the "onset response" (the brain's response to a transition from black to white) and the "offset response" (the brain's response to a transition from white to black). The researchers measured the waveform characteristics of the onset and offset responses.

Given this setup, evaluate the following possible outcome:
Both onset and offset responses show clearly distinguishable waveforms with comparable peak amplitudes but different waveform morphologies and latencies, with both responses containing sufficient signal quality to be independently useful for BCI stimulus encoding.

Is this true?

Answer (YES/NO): NO